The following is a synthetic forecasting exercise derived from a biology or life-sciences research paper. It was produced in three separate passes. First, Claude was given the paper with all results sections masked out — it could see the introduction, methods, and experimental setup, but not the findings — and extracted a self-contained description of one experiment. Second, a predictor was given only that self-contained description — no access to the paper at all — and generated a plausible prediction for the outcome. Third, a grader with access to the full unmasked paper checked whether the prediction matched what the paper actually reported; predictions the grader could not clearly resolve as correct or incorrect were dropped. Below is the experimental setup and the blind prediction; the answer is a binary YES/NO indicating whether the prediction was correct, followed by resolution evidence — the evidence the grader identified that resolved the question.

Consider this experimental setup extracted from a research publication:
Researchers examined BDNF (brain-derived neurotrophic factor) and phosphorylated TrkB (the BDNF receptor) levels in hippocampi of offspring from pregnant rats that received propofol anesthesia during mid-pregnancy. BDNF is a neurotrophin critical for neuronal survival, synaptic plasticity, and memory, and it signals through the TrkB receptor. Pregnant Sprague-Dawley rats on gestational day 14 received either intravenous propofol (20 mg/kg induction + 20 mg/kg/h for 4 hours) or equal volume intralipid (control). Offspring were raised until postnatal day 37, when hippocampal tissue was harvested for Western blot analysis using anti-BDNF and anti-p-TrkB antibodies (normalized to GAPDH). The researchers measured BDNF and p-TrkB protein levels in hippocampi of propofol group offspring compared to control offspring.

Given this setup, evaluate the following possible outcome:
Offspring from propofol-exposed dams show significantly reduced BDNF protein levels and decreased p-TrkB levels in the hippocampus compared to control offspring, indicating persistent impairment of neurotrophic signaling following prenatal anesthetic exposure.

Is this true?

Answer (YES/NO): YES